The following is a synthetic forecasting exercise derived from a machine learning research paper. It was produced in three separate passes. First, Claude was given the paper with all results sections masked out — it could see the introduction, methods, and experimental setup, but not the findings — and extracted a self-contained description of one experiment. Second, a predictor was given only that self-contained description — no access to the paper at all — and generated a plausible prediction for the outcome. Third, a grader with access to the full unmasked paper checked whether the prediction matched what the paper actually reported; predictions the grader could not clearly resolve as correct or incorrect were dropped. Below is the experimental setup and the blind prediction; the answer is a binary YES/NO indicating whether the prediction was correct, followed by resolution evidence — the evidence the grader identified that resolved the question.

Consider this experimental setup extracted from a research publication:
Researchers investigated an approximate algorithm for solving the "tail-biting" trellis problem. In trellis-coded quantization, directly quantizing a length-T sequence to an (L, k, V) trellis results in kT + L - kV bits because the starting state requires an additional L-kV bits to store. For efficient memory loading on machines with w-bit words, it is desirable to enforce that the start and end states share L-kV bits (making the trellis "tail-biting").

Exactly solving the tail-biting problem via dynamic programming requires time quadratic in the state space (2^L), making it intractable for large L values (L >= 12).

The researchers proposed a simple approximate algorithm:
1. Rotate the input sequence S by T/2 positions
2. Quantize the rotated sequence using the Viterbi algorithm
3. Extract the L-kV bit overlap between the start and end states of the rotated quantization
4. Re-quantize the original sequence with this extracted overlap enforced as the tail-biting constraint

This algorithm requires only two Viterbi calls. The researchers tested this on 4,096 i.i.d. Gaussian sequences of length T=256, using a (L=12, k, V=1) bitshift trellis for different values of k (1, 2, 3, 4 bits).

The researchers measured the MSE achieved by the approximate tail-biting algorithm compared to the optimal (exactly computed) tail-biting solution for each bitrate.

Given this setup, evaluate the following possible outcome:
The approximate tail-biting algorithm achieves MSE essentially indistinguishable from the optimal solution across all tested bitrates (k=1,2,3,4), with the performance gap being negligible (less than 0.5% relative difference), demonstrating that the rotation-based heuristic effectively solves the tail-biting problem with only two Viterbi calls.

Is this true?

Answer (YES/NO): YES